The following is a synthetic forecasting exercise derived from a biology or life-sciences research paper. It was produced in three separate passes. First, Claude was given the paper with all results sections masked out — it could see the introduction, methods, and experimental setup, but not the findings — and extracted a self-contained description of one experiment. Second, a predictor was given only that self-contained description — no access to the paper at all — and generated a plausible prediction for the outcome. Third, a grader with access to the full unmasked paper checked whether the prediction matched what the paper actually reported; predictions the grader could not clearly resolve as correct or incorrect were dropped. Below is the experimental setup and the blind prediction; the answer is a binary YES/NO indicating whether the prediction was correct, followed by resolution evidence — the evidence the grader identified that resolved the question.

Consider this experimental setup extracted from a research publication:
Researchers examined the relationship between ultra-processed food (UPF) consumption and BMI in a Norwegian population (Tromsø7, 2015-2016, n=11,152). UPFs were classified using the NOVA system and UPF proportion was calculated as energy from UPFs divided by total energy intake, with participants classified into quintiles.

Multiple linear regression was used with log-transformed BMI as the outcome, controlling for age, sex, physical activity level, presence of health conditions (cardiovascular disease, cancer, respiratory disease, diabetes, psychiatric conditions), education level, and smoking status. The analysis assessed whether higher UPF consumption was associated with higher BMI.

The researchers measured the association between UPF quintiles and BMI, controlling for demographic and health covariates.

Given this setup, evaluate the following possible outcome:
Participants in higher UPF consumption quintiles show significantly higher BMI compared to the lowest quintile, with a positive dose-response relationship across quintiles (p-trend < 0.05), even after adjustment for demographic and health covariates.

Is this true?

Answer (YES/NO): NO